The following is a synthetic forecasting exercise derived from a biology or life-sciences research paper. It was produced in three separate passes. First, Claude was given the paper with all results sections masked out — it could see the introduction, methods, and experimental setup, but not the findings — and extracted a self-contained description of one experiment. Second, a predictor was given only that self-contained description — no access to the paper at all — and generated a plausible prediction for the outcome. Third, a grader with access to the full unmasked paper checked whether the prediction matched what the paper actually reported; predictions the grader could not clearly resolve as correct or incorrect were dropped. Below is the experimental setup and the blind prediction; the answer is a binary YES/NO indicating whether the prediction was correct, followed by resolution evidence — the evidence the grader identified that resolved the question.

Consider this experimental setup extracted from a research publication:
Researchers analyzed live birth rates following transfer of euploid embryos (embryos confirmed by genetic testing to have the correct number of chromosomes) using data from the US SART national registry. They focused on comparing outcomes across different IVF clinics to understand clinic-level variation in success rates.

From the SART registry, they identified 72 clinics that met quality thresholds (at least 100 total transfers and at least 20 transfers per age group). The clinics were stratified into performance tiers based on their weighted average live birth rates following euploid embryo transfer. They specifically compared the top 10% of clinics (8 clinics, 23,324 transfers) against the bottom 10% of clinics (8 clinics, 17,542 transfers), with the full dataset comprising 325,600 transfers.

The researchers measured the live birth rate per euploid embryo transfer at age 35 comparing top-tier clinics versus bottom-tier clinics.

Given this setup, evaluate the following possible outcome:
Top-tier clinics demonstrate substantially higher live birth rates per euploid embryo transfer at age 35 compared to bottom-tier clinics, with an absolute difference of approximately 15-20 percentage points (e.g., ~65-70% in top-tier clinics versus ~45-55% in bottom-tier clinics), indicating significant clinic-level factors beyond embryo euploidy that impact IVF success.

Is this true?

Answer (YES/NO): NO